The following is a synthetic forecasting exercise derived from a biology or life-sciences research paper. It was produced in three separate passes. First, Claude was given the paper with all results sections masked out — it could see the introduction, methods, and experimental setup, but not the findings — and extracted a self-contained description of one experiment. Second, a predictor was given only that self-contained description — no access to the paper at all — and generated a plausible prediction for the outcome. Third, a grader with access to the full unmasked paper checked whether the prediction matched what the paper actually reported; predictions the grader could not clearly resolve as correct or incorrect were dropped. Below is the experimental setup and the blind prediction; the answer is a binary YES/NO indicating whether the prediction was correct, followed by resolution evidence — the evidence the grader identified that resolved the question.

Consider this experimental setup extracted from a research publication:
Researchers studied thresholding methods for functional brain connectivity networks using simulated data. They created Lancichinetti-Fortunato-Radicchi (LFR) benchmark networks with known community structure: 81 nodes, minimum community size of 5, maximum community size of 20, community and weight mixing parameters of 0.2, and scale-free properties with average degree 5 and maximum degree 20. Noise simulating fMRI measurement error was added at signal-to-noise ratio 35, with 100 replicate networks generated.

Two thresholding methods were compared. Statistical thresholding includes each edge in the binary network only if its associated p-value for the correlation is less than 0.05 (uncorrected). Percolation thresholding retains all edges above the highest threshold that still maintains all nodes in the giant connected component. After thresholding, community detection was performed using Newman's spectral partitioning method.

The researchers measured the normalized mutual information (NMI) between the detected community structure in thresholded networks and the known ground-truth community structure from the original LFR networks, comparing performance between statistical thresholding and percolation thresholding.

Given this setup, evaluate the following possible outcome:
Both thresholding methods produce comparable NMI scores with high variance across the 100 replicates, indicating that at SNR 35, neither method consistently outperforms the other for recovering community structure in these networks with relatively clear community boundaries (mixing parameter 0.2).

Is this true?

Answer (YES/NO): NO